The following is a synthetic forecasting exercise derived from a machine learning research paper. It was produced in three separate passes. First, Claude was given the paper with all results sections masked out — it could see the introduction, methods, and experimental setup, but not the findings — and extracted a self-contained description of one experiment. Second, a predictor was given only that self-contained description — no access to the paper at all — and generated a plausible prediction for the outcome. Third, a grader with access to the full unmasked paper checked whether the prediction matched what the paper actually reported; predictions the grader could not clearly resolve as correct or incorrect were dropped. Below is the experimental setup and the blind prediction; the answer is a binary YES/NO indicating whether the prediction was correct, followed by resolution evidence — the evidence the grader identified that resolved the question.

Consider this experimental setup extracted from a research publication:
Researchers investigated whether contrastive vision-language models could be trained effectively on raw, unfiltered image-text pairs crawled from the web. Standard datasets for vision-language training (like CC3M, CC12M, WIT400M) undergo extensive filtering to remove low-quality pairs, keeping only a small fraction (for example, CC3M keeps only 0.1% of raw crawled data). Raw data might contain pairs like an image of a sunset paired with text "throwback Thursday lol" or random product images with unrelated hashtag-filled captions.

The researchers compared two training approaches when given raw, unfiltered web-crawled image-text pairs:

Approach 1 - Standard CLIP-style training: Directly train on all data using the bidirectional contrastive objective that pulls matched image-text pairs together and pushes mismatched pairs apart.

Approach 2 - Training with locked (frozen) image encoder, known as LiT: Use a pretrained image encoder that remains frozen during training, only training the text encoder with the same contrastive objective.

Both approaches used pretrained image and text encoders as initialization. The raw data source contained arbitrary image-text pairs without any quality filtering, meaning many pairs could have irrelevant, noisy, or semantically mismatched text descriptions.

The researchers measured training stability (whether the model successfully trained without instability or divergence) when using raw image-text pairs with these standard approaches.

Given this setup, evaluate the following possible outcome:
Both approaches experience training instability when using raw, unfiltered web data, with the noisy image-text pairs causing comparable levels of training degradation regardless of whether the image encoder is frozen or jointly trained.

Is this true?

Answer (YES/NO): YES